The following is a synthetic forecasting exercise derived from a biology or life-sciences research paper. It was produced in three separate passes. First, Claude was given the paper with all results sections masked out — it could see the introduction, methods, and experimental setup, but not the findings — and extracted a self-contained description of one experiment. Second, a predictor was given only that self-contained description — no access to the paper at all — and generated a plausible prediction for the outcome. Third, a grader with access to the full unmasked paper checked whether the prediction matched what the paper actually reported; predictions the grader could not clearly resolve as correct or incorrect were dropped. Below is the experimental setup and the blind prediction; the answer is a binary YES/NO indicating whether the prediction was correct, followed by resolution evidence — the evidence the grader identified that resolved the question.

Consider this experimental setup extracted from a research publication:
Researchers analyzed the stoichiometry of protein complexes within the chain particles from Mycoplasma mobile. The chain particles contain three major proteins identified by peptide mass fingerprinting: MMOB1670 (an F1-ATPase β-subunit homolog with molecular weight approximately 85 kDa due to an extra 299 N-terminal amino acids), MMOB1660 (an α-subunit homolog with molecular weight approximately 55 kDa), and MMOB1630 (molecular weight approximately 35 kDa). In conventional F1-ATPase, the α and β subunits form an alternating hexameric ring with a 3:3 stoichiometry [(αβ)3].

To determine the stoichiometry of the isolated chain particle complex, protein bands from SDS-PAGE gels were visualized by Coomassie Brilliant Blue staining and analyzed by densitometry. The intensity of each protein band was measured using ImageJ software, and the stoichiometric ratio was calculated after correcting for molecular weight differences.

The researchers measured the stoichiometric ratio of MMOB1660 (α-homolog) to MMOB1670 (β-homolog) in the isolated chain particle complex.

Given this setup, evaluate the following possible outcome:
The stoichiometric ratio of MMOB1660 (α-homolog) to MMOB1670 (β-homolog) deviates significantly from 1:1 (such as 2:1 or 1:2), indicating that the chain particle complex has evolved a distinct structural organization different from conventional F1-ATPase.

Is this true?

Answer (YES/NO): NO